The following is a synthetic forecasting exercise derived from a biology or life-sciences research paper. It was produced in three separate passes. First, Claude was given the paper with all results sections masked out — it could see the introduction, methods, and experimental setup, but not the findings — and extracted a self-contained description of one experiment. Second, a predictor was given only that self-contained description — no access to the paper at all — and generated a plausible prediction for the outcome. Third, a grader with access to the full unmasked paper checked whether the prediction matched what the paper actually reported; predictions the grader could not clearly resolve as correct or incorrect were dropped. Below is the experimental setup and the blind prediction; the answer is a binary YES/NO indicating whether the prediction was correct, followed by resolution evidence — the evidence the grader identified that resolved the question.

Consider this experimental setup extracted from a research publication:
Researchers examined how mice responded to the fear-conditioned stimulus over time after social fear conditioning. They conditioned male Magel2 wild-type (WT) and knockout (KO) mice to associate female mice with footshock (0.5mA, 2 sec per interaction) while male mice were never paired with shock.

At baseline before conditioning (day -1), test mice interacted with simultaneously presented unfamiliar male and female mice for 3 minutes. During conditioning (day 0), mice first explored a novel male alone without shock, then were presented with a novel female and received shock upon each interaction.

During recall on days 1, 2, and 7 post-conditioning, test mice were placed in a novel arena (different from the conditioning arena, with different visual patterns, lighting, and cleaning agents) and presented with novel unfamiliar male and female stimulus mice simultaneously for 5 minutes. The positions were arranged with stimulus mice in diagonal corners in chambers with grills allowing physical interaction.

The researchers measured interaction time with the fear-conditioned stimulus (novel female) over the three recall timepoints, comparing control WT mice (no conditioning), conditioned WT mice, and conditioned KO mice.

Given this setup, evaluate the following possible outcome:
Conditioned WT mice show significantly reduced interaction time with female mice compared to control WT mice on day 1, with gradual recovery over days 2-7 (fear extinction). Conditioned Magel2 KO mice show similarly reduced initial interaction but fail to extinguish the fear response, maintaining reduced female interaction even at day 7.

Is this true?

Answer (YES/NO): NO